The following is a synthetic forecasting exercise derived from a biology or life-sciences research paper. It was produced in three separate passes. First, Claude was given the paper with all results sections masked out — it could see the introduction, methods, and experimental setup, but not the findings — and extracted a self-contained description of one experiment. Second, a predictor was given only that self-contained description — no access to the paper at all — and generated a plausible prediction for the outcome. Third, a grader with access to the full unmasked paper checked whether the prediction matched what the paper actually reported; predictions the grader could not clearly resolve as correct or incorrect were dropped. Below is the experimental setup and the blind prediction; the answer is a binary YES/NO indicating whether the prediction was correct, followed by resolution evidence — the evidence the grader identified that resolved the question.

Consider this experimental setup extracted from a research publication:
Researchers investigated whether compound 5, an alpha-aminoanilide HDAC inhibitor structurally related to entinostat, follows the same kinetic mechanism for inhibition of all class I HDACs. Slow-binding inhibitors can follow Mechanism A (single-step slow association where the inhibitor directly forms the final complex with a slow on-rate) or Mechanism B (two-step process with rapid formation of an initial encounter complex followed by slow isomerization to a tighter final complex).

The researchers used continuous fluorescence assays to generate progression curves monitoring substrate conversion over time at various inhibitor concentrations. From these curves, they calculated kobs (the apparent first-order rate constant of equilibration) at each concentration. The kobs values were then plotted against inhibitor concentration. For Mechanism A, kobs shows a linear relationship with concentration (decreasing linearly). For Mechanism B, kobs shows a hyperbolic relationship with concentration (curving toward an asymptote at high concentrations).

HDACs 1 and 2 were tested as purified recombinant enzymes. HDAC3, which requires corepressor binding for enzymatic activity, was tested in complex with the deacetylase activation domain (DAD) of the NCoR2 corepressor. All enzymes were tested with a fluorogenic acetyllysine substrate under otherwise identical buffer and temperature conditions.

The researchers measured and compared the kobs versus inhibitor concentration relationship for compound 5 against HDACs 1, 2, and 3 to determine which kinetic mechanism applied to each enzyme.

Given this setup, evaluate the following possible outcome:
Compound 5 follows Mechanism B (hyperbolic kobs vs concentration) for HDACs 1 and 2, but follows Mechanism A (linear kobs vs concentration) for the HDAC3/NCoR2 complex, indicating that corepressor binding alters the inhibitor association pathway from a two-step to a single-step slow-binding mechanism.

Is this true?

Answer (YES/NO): NO